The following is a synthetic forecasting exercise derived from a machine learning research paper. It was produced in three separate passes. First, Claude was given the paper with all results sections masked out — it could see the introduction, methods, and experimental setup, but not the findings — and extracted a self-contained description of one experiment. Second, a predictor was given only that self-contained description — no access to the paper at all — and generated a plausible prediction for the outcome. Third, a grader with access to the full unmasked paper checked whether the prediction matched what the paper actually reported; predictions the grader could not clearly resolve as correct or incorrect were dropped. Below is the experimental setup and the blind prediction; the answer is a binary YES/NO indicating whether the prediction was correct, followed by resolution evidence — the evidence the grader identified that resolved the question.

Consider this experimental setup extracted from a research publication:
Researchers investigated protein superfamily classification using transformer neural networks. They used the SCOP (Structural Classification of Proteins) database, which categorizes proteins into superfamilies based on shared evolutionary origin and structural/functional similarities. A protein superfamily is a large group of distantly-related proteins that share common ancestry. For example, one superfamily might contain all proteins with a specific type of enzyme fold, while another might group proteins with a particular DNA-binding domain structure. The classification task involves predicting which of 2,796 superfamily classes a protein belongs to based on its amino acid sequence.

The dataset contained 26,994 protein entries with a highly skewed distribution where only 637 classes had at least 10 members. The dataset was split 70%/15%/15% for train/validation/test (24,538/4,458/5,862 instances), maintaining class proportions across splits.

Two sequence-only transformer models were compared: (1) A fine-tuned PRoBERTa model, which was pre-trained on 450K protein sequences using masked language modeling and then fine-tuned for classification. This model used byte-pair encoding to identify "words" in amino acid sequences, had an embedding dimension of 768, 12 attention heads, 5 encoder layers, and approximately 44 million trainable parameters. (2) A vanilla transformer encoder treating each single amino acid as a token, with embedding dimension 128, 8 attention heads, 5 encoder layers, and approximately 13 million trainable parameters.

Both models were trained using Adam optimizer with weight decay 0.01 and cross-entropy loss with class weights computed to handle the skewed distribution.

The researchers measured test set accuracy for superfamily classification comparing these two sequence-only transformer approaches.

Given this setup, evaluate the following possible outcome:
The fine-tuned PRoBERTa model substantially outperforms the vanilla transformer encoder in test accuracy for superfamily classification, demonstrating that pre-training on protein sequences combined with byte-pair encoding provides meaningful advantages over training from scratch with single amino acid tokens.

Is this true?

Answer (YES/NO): NO